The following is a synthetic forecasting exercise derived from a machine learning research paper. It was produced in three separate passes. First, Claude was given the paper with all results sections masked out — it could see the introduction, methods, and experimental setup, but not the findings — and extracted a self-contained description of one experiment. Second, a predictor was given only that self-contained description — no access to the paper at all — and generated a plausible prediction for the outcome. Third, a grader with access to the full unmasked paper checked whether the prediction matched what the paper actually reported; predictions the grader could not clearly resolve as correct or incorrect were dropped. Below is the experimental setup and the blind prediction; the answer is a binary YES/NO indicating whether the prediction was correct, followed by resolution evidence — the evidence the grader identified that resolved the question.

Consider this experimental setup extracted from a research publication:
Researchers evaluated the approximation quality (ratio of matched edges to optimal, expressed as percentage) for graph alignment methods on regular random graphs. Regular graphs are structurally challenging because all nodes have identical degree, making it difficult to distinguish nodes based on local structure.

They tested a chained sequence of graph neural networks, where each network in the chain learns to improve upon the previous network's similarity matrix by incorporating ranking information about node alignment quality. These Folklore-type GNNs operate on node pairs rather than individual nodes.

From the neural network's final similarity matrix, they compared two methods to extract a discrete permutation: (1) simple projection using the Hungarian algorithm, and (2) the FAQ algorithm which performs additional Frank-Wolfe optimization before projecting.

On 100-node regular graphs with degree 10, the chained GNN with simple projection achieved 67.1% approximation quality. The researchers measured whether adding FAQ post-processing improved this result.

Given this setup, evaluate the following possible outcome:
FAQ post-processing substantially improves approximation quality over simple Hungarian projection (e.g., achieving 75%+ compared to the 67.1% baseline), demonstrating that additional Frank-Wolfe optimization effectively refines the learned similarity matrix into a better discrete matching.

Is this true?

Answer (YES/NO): YES